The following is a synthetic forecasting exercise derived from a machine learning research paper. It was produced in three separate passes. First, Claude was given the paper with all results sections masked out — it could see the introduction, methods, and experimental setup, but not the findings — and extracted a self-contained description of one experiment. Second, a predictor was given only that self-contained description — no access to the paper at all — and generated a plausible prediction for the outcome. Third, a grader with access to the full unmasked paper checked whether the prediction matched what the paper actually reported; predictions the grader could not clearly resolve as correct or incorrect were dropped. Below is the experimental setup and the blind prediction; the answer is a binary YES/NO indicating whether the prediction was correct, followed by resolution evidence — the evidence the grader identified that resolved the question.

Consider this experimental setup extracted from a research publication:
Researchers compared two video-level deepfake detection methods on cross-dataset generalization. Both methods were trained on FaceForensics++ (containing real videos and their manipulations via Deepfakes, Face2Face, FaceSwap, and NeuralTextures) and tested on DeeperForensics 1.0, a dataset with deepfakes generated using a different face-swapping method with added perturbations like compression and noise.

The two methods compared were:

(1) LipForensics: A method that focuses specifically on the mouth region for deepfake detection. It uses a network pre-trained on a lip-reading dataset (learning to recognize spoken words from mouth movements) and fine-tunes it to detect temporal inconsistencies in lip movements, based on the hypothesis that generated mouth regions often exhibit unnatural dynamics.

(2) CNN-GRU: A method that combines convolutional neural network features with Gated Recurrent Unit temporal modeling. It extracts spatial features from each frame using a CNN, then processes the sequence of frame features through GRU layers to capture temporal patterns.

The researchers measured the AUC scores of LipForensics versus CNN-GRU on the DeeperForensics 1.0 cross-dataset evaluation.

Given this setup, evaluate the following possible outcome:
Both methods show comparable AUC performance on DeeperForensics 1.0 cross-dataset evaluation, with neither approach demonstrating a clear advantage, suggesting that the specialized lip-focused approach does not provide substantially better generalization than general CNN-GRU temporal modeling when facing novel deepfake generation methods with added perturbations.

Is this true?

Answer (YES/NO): NO